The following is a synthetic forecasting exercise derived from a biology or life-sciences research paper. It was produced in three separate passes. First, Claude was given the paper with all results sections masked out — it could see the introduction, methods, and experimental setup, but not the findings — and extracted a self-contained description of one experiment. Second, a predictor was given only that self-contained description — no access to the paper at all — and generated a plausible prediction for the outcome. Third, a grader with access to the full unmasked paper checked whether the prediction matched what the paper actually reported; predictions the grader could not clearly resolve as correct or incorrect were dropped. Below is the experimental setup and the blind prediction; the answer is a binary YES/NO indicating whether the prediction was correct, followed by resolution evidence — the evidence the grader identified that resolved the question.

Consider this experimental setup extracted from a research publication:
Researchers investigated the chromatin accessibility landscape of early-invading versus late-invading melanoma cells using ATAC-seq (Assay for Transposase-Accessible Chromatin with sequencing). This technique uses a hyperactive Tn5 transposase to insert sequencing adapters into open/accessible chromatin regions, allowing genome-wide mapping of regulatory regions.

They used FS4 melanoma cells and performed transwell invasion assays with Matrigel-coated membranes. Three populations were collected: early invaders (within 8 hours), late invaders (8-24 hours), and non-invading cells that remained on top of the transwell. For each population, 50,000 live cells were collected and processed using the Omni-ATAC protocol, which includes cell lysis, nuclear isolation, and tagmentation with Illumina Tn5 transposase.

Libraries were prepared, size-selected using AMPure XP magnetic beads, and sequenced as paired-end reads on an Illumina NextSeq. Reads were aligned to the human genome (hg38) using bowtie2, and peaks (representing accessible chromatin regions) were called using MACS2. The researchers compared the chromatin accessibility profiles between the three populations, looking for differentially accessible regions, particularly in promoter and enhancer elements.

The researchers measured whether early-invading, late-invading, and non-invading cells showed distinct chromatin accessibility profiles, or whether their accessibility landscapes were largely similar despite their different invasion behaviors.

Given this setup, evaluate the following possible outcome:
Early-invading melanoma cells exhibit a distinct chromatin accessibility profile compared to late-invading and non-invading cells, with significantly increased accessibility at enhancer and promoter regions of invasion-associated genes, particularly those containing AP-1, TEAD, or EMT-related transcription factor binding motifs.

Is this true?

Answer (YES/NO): NO